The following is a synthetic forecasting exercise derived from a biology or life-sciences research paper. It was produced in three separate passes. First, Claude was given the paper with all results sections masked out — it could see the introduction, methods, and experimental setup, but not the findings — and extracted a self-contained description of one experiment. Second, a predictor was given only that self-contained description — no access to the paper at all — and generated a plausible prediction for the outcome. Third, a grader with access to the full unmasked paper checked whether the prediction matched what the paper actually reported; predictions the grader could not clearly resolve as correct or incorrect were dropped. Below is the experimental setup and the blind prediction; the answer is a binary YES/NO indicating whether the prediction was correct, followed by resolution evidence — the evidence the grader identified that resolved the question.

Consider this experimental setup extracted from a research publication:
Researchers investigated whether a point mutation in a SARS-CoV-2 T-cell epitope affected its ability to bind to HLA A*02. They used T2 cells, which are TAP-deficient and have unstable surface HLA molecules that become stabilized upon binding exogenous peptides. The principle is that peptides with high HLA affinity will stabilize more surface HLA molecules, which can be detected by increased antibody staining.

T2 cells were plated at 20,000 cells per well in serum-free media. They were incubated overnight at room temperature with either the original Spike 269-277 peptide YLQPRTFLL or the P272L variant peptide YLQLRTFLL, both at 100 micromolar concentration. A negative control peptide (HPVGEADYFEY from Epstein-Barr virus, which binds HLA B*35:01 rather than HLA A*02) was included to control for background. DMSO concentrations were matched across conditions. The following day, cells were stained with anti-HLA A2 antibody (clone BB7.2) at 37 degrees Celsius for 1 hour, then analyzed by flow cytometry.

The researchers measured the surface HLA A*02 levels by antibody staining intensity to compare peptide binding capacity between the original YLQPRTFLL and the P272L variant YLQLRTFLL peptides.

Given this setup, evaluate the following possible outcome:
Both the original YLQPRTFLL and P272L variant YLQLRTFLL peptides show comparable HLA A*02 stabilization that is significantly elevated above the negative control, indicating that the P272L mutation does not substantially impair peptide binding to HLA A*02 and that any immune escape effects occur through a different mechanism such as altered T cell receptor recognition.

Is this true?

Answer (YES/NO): NO